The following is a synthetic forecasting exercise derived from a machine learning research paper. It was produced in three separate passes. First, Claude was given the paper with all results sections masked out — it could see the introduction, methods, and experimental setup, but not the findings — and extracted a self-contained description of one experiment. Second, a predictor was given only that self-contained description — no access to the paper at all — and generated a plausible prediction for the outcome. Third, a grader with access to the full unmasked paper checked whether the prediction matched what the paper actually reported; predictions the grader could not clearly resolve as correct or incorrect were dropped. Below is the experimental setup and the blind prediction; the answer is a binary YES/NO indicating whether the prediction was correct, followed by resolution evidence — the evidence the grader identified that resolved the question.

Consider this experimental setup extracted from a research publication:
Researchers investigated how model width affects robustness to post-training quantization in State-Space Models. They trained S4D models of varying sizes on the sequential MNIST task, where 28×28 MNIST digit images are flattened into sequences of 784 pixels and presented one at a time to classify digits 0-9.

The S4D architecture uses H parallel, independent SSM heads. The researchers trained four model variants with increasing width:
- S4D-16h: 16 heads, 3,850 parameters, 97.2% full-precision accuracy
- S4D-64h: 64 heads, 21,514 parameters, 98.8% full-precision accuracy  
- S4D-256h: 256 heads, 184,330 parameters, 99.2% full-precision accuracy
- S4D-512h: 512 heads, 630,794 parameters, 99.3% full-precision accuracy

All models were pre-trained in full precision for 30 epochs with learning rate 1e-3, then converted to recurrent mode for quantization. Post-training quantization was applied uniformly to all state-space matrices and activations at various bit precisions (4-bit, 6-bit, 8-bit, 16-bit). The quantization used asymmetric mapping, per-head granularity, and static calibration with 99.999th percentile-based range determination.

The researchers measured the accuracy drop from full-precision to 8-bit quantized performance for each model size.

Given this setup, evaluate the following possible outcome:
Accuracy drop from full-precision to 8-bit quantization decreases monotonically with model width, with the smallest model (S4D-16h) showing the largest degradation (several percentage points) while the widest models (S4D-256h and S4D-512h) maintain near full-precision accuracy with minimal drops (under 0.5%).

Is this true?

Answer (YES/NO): NO